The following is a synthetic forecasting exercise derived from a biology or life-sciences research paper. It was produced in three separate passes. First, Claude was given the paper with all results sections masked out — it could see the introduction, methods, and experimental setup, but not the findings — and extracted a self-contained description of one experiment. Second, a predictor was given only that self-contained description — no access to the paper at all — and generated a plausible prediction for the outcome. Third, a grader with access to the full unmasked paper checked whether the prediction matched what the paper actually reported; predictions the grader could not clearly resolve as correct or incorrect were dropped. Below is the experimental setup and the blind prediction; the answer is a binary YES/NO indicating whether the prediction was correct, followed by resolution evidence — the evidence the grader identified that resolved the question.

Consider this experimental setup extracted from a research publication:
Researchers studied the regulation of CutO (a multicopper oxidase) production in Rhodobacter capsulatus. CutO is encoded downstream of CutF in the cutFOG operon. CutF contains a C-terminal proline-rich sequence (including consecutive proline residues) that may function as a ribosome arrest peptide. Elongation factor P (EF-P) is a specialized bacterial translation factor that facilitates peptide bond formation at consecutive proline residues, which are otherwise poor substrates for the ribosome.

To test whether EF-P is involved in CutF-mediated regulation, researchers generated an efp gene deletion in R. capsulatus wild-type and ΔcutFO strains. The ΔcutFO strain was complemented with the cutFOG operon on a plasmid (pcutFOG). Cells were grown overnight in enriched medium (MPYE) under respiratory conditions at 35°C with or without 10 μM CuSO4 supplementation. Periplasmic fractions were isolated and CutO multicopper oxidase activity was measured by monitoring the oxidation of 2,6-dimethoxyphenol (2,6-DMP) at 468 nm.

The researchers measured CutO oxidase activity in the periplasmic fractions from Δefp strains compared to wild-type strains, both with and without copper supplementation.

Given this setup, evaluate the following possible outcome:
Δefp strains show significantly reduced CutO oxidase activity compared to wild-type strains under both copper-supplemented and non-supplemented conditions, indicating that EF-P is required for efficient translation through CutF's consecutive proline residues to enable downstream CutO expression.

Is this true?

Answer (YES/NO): NO